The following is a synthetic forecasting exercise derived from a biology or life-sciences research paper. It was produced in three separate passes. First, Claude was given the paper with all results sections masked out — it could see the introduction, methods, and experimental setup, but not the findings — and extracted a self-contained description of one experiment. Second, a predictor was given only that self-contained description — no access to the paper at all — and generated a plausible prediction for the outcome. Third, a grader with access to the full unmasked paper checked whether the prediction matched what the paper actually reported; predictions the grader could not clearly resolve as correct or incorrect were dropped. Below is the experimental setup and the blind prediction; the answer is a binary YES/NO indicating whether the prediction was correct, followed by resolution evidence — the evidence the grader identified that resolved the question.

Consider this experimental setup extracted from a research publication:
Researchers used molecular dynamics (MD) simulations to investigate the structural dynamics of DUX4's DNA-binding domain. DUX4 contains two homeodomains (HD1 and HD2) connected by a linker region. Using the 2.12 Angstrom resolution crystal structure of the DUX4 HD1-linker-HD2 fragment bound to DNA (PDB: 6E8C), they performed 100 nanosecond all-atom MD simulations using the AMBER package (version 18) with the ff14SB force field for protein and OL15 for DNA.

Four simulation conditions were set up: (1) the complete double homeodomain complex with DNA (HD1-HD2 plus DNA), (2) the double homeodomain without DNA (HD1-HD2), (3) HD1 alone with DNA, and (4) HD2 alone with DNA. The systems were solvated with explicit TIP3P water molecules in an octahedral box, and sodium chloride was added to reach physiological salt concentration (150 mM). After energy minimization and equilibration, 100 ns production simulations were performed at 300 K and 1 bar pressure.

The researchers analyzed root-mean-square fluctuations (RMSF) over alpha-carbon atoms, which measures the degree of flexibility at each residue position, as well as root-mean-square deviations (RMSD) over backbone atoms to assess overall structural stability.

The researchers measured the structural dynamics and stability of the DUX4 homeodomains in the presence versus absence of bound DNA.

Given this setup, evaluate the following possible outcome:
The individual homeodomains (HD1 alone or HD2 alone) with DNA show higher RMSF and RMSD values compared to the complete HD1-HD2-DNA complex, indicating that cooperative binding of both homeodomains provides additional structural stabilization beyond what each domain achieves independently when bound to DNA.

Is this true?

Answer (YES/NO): NO